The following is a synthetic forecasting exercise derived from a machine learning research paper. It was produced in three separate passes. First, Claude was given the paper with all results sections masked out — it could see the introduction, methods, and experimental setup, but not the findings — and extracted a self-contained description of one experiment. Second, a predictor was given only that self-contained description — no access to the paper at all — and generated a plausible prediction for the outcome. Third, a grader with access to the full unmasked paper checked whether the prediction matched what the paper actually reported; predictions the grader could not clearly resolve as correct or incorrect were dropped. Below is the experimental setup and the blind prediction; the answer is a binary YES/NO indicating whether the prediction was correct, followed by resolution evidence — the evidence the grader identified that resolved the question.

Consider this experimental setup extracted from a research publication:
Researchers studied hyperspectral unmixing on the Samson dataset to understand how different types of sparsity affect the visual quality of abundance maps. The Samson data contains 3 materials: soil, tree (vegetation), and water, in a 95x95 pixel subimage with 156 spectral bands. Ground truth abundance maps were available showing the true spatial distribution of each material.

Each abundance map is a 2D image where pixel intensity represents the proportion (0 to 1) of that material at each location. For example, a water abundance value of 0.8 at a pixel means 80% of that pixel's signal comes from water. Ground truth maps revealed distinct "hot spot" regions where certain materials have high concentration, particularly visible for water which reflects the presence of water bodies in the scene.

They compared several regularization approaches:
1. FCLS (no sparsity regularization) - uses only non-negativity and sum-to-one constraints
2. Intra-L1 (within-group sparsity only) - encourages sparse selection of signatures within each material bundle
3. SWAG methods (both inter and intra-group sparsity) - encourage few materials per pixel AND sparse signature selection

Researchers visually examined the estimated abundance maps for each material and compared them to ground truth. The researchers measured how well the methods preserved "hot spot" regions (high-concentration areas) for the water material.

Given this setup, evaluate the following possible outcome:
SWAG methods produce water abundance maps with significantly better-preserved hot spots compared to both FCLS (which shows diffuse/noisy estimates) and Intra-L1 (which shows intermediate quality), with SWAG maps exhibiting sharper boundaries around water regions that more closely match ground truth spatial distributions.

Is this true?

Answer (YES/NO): NO